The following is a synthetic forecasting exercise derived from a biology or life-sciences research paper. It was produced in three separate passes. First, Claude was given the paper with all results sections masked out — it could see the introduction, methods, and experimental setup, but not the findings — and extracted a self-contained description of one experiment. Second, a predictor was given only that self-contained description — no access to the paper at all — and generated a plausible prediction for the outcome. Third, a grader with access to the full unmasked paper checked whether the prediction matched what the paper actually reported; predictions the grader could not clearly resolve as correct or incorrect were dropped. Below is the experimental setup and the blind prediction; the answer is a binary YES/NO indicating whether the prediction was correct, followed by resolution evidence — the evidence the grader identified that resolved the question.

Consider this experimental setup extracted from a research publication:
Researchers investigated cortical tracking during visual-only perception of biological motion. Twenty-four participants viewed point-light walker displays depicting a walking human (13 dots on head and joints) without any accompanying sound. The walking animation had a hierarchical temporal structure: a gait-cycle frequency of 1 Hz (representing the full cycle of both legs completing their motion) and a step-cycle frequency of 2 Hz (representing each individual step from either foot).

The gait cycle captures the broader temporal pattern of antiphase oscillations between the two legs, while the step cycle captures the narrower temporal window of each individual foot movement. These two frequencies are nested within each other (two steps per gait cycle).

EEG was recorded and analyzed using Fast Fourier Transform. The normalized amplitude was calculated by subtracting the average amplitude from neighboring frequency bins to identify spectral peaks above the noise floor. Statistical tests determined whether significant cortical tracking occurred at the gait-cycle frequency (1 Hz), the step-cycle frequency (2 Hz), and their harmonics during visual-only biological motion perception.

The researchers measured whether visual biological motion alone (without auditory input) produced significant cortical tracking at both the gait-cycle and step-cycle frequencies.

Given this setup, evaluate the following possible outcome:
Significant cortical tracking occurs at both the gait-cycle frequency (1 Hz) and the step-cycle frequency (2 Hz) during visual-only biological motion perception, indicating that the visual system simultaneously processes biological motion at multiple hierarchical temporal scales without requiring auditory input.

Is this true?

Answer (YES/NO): NO